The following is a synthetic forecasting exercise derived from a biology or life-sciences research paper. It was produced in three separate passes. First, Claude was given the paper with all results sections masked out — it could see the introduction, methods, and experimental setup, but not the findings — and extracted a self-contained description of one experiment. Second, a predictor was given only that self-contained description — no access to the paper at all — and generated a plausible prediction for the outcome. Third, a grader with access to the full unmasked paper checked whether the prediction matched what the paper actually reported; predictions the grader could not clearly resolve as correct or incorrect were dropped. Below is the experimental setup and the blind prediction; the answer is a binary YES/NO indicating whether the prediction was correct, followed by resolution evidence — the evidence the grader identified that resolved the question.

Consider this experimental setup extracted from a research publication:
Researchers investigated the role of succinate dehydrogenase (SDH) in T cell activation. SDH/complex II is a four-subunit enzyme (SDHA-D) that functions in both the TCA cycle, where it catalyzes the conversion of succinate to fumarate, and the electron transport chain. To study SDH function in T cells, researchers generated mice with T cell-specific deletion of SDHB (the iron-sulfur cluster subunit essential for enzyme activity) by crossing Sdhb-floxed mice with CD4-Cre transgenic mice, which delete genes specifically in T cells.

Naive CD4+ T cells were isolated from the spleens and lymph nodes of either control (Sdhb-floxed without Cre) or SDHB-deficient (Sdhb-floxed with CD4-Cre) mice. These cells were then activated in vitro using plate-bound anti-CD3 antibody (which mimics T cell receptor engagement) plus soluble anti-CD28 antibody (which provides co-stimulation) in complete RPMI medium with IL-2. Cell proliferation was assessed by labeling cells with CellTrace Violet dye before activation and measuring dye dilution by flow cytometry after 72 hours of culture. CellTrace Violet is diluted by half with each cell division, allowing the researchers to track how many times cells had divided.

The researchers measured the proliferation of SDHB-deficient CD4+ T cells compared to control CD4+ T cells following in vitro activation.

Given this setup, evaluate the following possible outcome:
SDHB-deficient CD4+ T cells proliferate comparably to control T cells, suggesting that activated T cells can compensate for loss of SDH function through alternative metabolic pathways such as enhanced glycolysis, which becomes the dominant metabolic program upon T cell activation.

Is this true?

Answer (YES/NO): NO